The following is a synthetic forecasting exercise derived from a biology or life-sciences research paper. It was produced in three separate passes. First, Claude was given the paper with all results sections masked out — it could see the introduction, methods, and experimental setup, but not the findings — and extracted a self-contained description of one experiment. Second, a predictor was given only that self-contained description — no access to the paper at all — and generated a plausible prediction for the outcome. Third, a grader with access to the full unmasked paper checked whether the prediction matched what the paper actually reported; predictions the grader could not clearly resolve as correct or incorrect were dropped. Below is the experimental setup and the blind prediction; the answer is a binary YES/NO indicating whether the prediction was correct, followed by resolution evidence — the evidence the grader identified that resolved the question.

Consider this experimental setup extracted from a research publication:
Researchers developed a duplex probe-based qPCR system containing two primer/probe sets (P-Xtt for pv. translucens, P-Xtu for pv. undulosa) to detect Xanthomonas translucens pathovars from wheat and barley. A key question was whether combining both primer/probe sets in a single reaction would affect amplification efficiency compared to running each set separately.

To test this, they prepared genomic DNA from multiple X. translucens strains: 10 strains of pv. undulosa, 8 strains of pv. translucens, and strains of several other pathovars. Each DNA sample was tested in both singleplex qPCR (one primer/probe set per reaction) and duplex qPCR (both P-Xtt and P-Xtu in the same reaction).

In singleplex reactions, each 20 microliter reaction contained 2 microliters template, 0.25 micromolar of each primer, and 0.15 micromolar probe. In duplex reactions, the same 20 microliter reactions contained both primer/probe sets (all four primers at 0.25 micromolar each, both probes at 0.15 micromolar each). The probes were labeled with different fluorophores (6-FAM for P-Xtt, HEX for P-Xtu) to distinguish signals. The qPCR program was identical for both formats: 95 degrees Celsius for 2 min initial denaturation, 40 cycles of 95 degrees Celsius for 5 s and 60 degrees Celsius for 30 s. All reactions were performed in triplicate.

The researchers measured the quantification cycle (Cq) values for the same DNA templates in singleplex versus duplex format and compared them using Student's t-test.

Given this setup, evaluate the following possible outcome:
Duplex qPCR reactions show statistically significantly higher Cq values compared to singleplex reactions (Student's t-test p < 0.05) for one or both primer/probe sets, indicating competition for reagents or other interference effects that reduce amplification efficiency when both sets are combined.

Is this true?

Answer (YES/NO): NO